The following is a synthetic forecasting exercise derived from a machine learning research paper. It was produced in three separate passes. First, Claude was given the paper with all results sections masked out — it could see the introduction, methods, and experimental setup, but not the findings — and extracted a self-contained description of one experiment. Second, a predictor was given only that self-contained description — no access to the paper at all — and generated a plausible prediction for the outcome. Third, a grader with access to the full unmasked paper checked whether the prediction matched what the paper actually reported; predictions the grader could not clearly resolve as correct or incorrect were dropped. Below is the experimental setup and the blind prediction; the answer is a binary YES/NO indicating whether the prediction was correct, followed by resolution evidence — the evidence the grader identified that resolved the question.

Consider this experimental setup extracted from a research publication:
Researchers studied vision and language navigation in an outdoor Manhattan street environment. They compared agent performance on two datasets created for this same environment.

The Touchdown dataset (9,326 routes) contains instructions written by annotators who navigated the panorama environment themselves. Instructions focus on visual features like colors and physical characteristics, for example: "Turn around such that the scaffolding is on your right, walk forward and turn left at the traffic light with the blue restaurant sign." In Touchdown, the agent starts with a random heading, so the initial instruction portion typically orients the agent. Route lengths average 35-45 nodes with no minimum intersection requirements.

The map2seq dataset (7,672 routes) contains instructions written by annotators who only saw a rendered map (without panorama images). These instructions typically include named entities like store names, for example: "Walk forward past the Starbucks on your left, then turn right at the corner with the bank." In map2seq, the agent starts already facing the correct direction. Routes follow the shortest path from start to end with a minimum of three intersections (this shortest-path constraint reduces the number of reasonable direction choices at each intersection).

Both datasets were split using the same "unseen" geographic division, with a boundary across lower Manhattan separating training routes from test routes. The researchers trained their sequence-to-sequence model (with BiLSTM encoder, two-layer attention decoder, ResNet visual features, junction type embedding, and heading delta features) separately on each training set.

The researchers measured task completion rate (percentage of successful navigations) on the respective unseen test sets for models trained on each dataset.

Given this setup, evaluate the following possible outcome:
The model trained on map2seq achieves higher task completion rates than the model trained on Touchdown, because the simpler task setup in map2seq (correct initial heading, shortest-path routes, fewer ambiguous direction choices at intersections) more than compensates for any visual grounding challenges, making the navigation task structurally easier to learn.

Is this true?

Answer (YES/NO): NO